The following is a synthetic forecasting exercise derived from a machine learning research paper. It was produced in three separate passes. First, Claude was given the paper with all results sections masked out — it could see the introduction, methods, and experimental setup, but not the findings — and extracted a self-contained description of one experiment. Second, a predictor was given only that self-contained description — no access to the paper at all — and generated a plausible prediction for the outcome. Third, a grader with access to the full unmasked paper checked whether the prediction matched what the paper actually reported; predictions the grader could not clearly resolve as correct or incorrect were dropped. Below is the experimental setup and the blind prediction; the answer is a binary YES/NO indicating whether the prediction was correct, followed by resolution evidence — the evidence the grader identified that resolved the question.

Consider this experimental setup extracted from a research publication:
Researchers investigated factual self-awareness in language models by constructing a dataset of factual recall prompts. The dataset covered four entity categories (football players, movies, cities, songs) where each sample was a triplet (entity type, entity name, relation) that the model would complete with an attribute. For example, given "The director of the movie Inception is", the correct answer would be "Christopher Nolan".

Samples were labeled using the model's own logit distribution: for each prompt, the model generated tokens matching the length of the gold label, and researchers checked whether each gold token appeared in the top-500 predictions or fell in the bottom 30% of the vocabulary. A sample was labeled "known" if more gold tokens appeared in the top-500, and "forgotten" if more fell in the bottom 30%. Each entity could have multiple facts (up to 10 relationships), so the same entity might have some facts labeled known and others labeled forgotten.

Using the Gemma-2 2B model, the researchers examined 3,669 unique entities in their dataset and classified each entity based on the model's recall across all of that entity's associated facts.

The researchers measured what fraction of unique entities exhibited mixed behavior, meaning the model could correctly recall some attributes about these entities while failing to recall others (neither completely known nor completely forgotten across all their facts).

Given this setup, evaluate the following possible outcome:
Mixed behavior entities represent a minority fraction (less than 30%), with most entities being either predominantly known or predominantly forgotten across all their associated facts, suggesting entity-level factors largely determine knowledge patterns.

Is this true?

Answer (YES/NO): NO